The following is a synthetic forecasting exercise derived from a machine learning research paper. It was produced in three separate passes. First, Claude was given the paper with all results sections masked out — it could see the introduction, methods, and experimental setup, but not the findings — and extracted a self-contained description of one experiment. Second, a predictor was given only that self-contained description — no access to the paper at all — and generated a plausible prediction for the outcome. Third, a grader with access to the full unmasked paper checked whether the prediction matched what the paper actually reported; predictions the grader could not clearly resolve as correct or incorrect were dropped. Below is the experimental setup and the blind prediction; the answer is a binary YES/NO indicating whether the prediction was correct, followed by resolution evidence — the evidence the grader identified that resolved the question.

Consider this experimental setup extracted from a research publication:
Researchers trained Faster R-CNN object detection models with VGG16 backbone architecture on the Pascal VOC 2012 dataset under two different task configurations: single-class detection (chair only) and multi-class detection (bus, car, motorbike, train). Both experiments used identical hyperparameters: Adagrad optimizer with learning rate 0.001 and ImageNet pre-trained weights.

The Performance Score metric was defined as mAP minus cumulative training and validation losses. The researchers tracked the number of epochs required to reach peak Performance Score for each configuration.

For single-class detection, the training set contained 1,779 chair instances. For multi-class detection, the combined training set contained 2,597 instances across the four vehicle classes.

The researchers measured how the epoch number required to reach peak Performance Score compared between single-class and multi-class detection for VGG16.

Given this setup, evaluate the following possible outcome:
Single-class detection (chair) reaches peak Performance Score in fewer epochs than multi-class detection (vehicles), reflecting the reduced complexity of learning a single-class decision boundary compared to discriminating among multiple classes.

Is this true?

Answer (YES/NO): YES